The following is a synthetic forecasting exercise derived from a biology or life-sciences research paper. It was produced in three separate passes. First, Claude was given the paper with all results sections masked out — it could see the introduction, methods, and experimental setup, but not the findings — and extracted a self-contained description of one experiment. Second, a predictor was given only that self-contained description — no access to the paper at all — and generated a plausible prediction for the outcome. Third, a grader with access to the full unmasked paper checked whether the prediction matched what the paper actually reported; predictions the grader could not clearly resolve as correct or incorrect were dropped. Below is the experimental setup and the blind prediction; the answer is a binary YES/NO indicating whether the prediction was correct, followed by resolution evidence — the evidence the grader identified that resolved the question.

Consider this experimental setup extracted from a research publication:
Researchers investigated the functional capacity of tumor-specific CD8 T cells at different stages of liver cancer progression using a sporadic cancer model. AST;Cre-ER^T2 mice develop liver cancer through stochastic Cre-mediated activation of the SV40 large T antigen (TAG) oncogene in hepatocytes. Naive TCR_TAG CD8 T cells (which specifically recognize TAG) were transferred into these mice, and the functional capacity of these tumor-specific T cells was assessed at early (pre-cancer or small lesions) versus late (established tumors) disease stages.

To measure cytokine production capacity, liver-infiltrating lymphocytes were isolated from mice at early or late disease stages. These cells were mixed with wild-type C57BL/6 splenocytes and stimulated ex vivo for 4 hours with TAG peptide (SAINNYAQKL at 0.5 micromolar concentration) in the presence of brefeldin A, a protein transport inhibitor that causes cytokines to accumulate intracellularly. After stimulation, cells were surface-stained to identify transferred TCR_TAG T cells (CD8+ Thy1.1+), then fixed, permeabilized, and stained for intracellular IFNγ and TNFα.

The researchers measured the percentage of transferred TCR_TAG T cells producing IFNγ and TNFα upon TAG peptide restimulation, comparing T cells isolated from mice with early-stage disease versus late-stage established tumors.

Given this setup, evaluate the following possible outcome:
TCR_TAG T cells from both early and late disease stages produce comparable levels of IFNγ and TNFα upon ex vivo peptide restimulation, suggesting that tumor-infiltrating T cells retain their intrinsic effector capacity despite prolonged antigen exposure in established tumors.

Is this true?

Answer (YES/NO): NO